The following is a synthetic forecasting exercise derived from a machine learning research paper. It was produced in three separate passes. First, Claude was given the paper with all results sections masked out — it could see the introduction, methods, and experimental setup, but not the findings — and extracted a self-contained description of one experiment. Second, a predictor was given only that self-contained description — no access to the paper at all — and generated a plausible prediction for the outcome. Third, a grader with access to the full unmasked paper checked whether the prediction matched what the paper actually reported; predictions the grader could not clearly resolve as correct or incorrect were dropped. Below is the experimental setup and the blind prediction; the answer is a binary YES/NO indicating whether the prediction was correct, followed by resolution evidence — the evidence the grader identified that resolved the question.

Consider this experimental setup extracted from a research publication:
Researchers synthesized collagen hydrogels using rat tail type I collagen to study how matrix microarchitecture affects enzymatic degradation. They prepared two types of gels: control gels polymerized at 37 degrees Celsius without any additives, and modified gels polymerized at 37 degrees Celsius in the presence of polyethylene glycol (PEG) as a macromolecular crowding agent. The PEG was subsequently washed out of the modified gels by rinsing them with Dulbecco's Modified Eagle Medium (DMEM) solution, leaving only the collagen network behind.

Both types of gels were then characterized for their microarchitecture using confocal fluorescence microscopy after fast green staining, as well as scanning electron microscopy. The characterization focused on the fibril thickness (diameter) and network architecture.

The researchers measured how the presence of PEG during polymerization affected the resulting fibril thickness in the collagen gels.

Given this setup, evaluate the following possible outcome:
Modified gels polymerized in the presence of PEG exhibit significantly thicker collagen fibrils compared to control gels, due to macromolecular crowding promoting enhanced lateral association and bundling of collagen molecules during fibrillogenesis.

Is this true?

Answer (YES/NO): NO